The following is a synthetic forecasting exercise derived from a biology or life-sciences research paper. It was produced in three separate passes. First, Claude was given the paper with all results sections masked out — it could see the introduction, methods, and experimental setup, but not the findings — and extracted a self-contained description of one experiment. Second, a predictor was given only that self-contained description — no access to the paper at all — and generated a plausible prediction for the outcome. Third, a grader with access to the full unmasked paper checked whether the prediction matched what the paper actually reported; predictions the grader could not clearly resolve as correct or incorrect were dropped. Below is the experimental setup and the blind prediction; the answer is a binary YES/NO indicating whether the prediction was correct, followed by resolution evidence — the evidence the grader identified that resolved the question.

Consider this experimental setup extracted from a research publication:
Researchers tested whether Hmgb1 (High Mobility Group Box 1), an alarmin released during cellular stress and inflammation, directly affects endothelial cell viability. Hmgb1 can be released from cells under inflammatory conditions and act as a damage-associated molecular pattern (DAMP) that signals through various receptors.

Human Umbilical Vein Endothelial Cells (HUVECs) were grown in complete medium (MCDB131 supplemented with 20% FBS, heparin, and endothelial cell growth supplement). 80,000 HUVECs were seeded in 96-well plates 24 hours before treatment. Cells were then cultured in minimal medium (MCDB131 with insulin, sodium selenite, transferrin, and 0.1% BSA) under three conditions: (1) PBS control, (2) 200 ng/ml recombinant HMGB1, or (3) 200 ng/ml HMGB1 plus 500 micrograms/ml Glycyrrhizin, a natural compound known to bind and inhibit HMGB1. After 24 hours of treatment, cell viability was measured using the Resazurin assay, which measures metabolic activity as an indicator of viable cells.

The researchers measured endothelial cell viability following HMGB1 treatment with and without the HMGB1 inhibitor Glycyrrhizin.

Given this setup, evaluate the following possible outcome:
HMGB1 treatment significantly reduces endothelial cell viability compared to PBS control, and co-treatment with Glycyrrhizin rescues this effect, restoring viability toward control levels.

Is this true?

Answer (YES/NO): YES